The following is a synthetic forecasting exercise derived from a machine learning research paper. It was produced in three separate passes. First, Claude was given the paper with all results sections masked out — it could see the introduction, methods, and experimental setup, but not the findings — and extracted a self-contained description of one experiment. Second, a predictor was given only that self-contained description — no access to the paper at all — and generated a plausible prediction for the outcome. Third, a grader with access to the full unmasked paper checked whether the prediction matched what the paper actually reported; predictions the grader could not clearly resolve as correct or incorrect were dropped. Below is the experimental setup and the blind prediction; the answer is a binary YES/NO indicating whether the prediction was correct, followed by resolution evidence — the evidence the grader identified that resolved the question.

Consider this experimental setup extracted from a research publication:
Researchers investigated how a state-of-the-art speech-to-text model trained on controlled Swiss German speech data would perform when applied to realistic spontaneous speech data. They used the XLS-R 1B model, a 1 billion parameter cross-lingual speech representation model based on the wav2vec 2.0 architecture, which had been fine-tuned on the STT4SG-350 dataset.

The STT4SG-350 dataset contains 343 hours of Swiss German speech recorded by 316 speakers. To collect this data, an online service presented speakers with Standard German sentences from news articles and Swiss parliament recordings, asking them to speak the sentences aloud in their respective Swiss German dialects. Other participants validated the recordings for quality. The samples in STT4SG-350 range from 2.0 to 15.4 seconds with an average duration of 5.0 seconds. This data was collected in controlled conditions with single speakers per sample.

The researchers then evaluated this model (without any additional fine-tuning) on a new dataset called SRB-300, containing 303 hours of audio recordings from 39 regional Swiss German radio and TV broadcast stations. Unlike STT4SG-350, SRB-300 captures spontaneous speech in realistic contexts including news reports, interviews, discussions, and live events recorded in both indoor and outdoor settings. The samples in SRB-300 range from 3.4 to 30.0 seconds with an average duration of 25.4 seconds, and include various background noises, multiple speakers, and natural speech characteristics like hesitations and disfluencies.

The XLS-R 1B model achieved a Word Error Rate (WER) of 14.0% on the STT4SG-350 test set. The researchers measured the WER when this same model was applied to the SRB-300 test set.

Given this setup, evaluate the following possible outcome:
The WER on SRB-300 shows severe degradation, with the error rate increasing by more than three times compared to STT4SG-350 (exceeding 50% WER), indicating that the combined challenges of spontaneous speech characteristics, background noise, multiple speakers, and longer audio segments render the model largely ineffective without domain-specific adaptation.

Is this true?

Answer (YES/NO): NO